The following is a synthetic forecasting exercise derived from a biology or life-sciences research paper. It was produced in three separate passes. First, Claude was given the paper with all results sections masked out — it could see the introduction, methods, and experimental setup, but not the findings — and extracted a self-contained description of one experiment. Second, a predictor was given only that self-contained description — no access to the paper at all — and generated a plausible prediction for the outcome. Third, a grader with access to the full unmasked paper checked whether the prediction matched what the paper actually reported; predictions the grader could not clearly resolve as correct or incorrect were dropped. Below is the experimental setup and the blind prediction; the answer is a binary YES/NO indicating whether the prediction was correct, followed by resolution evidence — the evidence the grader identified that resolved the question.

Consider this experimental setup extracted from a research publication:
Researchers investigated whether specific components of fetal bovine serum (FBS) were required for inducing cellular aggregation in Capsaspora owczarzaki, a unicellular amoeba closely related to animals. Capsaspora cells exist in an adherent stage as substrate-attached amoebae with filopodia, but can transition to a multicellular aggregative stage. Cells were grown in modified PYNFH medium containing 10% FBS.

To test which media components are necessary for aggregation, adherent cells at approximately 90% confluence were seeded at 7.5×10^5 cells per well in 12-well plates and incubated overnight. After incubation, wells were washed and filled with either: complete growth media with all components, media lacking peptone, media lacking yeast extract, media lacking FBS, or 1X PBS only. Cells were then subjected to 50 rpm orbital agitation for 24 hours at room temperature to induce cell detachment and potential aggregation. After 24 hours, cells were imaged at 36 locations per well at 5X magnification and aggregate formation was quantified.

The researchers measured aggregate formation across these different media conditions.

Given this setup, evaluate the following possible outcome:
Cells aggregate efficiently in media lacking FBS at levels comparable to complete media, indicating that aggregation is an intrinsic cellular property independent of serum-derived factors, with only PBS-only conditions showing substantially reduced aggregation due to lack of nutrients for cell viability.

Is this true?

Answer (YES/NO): NO